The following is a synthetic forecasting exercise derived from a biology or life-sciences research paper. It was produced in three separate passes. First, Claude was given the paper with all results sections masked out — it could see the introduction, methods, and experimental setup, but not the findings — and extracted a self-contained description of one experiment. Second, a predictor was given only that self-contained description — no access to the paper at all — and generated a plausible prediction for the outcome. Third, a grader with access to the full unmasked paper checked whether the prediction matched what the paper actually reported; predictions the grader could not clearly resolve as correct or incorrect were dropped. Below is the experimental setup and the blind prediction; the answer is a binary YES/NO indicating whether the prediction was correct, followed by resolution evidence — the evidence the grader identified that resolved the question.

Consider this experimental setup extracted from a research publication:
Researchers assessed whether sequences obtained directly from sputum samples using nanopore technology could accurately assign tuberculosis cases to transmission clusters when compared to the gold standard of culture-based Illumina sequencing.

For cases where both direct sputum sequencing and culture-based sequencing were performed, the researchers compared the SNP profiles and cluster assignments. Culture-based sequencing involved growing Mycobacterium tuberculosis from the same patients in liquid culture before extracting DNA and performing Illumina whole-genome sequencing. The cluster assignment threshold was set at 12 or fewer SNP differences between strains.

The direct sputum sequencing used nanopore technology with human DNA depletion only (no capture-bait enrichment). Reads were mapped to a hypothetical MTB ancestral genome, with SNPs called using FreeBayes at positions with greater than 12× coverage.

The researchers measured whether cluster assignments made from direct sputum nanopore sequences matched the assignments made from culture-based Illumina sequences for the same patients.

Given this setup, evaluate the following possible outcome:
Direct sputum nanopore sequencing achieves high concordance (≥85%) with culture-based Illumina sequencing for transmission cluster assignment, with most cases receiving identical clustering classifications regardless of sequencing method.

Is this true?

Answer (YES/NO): YES